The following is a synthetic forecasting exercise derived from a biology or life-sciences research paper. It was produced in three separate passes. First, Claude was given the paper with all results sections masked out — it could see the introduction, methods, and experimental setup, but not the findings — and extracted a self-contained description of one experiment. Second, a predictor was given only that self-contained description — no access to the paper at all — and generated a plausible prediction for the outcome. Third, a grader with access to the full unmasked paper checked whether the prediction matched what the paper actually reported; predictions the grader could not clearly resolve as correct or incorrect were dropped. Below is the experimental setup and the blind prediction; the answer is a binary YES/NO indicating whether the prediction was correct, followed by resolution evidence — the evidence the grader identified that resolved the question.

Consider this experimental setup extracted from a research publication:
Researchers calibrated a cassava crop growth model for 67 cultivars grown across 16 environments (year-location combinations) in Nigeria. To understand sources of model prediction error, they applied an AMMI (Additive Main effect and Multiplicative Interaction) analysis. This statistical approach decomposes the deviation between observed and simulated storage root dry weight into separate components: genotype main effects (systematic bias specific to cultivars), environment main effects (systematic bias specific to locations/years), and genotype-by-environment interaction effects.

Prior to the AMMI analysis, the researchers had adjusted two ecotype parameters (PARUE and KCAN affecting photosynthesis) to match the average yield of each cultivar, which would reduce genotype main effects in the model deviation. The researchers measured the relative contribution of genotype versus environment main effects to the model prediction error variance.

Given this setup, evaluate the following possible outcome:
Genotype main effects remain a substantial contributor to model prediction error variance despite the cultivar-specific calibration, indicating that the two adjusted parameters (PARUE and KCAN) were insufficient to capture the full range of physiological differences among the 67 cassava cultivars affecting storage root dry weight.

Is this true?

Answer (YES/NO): NO